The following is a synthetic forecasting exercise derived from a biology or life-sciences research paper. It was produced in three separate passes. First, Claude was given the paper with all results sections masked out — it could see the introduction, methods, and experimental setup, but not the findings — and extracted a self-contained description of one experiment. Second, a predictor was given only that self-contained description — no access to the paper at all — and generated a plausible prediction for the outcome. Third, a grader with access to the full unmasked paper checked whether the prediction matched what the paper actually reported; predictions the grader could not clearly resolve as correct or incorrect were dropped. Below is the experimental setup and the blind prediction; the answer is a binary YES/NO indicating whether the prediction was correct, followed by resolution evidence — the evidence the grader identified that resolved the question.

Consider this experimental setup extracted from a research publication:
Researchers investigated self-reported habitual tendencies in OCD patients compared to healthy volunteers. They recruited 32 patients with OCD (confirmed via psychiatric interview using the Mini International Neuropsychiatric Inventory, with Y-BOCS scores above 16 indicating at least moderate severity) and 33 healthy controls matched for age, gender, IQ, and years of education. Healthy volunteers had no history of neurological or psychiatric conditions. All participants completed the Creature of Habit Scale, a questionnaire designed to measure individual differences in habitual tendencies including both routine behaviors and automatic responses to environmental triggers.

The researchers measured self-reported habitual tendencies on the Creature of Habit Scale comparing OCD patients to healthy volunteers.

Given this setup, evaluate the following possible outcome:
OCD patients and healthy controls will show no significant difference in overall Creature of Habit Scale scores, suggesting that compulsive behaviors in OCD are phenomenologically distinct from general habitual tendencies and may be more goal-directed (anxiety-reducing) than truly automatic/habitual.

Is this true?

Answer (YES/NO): NO